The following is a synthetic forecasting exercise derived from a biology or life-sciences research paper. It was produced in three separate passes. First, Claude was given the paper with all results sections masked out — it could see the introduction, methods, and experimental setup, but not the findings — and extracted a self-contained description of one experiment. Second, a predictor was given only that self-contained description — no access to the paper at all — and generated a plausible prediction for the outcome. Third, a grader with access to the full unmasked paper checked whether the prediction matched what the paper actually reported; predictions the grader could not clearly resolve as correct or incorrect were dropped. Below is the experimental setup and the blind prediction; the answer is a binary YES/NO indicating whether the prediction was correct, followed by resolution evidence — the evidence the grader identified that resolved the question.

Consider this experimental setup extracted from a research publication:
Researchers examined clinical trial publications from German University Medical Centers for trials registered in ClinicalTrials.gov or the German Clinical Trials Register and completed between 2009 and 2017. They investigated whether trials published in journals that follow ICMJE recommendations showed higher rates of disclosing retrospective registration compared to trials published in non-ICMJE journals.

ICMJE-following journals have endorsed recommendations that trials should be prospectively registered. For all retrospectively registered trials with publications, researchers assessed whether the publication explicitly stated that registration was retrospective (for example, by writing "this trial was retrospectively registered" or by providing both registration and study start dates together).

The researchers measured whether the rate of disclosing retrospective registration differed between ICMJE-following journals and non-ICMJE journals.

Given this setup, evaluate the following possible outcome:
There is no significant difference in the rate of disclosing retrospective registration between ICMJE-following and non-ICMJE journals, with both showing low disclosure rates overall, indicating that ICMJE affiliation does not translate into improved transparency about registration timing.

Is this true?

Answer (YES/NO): NO